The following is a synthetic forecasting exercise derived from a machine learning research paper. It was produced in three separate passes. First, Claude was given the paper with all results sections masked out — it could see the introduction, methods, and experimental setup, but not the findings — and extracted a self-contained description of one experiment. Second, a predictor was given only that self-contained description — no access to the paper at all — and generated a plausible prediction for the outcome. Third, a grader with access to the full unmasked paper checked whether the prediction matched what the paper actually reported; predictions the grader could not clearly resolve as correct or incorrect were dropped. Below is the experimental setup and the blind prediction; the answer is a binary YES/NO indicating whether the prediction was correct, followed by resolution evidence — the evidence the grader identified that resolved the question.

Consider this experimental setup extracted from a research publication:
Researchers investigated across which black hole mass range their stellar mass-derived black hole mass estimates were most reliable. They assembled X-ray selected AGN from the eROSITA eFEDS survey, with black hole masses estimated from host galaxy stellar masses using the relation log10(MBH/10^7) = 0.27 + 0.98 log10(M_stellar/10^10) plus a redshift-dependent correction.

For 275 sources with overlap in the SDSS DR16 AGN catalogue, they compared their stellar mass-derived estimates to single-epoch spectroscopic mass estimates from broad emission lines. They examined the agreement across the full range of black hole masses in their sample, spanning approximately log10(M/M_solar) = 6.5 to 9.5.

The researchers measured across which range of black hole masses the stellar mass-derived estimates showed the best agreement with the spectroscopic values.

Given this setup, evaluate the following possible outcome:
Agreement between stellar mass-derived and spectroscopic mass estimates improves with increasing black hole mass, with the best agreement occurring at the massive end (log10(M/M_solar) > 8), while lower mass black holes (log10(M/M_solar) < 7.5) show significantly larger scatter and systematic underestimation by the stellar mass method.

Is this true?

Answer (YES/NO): NO